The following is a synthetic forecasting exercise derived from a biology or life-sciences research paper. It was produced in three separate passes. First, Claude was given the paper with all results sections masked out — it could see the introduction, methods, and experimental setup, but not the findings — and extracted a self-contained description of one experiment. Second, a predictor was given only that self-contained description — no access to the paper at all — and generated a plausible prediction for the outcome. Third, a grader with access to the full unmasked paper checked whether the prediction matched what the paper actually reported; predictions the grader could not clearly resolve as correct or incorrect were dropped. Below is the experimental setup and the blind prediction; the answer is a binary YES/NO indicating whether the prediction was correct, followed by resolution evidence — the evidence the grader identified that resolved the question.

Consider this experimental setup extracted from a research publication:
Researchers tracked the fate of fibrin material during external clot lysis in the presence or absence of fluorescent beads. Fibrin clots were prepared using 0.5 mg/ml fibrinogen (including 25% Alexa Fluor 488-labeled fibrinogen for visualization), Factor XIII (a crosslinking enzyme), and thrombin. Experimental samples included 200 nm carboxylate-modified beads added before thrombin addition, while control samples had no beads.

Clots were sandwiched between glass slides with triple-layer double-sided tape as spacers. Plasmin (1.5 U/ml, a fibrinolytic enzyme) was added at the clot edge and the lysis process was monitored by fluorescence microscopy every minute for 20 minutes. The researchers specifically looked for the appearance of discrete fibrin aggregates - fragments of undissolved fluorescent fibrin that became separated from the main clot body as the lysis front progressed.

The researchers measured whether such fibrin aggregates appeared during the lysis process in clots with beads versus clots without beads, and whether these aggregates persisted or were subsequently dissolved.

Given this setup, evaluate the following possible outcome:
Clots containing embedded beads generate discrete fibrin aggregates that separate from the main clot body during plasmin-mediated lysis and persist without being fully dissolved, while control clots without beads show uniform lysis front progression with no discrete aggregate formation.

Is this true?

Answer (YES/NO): YES